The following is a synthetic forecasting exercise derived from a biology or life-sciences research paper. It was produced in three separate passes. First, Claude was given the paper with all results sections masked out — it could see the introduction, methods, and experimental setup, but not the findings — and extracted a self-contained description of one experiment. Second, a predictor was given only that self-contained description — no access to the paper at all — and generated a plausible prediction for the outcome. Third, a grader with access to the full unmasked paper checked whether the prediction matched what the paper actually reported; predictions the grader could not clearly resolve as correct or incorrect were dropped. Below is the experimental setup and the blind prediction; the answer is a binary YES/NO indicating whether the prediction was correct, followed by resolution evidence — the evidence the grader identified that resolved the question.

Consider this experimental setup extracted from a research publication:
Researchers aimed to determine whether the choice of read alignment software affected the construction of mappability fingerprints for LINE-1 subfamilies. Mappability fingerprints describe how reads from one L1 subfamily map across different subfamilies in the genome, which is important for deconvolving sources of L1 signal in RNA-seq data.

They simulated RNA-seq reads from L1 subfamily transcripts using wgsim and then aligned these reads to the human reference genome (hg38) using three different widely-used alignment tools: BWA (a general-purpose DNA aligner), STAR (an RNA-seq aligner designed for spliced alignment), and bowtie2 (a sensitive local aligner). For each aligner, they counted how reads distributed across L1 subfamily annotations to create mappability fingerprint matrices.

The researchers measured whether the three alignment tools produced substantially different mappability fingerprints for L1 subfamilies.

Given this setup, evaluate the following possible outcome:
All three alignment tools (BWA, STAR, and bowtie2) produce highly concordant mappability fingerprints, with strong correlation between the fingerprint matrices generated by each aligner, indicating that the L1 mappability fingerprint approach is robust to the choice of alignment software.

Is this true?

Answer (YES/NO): YES